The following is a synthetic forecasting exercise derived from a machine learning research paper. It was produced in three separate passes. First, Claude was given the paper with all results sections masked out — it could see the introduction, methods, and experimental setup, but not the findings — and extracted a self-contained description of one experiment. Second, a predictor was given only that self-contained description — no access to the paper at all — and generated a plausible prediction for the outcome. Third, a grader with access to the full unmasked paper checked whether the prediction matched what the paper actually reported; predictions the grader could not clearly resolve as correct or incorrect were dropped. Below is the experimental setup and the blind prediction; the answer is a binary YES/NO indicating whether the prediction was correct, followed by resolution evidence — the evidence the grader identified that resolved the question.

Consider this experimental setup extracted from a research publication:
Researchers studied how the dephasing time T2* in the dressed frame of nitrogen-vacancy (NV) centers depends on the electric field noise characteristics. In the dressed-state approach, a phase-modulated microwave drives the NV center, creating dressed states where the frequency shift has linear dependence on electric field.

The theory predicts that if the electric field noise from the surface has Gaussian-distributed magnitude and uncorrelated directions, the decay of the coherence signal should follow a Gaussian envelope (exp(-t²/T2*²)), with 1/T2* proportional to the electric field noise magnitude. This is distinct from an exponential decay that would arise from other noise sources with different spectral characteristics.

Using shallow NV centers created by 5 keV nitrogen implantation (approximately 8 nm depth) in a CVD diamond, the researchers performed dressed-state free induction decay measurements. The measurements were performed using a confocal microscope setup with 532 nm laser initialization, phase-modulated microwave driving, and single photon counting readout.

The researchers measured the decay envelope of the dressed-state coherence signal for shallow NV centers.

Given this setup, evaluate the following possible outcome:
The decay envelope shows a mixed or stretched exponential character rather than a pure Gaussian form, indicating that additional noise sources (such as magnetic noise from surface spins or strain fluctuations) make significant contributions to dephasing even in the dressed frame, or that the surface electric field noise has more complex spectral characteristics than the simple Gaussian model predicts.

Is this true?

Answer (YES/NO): NO